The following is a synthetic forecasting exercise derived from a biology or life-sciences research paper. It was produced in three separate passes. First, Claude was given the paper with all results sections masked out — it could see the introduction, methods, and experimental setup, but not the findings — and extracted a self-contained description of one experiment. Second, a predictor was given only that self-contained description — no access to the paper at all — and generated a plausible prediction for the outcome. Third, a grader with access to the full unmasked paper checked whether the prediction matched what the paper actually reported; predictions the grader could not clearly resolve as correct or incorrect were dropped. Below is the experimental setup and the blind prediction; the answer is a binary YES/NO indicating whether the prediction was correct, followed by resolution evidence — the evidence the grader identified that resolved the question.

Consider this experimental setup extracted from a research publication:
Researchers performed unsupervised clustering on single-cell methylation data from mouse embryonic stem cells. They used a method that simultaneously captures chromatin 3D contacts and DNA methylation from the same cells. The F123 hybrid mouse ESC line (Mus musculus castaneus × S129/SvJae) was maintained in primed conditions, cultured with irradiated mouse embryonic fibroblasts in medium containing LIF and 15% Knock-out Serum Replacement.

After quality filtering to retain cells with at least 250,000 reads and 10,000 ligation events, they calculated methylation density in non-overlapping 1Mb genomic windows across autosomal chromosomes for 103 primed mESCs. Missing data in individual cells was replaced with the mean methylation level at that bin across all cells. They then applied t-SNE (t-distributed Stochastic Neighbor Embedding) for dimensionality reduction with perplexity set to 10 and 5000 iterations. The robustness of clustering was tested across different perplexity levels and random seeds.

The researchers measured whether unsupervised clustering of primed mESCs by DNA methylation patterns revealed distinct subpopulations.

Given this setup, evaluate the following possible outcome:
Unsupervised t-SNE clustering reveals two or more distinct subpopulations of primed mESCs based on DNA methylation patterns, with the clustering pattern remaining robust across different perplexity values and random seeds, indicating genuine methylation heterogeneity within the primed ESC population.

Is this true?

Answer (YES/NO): YES